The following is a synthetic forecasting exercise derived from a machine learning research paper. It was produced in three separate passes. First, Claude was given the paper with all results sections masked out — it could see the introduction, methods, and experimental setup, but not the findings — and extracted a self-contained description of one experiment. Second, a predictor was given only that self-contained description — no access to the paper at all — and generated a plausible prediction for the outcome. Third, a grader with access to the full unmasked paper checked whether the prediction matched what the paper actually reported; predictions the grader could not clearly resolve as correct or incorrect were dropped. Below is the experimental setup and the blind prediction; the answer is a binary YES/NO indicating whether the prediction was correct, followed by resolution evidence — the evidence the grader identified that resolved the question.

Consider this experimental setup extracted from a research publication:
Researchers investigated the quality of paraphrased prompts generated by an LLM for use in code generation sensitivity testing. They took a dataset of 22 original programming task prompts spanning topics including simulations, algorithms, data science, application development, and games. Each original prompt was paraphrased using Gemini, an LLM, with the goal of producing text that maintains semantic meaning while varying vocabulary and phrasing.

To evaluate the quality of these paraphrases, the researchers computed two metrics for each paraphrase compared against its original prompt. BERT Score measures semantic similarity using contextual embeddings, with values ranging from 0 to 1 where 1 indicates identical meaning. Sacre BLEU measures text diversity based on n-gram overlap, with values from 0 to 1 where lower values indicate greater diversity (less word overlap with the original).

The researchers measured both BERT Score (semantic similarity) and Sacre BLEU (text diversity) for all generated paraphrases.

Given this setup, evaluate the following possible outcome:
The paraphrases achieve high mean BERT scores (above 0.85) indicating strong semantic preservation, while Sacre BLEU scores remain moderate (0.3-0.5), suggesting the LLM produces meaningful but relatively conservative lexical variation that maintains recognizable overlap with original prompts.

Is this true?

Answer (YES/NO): NO